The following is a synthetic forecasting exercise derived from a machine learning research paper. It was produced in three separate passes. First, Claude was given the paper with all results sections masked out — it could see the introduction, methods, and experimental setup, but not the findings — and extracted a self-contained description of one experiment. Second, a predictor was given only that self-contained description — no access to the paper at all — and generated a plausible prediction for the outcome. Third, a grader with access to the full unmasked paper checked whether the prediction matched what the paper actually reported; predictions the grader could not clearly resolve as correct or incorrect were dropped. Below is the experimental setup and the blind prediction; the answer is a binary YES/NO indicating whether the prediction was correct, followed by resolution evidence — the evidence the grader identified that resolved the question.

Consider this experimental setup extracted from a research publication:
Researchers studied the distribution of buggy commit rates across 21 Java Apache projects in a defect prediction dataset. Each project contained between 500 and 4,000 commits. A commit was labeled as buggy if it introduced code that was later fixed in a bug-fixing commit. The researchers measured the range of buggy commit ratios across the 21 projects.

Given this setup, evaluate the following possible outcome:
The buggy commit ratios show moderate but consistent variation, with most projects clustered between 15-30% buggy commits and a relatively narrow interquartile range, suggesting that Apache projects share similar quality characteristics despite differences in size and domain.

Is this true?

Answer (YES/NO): NO